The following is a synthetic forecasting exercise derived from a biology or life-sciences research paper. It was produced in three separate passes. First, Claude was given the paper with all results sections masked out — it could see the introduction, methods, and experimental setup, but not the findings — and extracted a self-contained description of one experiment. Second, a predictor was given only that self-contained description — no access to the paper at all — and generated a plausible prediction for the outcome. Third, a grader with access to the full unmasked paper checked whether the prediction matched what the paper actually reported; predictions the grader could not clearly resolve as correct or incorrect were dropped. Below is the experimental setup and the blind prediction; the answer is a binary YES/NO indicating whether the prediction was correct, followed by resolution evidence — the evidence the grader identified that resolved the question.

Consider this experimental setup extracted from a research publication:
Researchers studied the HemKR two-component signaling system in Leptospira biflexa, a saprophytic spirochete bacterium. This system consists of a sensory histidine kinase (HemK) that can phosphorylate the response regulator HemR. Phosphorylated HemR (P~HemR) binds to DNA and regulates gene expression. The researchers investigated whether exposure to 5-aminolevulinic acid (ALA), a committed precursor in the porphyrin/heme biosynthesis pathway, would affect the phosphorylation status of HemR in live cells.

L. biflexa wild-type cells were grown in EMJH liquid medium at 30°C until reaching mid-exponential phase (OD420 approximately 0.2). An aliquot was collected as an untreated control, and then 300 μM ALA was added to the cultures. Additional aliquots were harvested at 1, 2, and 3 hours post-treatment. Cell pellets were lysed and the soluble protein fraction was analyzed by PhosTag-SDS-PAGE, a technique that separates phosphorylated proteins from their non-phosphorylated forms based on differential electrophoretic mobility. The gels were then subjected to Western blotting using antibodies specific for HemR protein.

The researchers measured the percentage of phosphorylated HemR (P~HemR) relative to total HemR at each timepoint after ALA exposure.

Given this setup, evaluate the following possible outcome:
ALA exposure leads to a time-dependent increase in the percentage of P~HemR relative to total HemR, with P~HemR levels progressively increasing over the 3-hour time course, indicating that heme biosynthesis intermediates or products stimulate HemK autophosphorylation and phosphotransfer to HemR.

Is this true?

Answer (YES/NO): NO